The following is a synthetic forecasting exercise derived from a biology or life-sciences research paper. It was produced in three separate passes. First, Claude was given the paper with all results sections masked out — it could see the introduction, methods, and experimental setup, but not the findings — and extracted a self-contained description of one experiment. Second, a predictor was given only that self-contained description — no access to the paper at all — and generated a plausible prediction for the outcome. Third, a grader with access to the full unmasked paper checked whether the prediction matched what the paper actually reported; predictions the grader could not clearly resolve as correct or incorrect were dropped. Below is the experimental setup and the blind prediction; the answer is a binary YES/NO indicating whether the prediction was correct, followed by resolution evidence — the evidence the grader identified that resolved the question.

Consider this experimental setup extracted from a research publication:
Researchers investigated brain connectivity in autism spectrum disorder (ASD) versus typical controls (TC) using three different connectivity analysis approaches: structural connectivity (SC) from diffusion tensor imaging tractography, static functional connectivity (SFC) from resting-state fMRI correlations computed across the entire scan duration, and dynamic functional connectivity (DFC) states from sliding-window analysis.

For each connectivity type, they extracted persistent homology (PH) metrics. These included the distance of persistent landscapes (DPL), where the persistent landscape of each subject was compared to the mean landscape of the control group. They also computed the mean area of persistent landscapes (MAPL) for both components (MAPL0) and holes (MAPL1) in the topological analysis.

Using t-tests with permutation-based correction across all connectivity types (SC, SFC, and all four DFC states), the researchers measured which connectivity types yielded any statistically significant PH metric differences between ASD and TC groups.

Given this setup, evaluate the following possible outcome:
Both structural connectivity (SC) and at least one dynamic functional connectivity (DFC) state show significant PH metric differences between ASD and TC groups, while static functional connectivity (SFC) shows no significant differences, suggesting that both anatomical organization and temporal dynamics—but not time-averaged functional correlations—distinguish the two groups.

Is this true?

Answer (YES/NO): NO